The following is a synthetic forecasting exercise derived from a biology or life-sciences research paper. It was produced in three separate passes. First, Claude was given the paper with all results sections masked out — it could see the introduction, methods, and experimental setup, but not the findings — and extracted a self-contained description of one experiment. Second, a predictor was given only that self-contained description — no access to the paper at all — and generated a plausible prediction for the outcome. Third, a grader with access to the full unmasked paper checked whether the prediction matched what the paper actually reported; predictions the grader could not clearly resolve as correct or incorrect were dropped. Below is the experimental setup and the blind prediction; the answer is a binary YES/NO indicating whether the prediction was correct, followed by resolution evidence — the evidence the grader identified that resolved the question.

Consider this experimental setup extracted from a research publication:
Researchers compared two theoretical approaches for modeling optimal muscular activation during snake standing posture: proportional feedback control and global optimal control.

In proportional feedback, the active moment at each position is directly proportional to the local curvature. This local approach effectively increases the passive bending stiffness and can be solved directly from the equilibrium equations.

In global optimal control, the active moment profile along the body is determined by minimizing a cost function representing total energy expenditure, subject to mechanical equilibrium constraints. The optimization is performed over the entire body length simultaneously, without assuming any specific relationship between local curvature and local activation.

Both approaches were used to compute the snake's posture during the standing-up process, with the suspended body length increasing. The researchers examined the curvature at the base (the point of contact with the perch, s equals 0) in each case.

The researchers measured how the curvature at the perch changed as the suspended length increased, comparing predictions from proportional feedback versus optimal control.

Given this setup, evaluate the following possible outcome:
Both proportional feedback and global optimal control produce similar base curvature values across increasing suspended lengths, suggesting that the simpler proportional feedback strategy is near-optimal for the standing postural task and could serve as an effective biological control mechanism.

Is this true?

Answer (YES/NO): NO